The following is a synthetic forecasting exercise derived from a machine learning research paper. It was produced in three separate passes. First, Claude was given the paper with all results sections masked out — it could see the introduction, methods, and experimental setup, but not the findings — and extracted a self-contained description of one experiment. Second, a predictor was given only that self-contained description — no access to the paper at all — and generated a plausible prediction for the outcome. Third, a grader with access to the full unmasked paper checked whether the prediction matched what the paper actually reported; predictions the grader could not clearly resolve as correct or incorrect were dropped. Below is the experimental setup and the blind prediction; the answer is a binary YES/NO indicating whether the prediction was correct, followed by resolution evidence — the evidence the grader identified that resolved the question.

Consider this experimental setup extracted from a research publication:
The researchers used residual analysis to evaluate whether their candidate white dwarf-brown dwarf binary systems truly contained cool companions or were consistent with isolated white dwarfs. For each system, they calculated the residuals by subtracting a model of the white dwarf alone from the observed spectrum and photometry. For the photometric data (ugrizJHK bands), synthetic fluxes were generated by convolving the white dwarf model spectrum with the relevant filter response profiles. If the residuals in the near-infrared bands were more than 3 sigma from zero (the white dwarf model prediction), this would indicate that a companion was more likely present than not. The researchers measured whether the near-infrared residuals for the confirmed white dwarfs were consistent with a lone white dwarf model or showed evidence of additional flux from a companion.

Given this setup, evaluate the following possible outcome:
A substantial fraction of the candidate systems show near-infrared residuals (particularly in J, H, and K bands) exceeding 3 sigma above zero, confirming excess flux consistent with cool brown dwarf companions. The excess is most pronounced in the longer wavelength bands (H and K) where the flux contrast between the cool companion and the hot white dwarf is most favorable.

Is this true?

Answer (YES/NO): NO